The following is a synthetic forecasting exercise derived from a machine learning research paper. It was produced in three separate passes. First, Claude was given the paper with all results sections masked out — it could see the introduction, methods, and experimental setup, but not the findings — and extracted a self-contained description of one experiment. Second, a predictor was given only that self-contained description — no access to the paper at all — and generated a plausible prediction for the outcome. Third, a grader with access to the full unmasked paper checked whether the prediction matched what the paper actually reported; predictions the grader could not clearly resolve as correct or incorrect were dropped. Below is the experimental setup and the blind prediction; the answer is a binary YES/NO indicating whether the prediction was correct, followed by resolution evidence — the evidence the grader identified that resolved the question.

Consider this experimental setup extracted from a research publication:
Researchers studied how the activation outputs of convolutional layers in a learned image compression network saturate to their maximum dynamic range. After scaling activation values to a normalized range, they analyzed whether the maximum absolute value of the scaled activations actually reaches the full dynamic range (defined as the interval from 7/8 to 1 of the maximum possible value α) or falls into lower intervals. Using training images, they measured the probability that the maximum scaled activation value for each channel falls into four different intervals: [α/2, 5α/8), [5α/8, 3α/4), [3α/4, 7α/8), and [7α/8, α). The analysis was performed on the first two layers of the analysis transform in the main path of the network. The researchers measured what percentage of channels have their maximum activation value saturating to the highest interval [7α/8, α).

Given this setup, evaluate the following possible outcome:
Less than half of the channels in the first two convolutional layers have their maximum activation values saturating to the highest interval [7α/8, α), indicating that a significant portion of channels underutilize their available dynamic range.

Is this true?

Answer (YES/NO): YES